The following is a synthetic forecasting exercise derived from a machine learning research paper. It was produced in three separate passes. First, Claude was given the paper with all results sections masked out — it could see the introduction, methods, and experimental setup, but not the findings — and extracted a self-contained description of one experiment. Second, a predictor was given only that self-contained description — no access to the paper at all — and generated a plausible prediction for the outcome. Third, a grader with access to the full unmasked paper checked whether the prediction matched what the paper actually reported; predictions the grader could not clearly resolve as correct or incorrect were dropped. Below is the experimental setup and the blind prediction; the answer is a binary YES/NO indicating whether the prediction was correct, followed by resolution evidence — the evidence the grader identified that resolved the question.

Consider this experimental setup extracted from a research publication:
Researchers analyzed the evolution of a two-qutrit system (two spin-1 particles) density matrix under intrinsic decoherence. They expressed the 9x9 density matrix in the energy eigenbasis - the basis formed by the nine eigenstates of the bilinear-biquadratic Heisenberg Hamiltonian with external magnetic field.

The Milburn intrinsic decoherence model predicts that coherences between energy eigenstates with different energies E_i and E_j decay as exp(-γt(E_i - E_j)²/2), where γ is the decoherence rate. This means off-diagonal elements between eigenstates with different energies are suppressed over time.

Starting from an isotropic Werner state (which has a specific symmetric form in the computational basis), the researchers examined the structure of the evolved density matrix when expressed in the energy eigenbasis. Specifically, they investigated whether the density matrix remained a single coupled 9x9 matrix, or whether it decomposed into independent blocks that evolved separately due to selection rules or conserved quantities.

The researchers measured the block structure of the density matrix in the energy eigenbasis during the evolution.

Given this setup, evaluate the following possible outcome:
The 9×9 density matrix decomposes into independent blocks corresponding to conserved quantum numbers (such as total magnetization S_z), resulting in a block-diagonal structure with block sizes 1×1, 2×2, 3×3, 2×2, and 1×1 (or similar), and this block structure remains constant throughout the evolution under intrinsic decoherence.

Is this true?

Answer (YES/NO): NO